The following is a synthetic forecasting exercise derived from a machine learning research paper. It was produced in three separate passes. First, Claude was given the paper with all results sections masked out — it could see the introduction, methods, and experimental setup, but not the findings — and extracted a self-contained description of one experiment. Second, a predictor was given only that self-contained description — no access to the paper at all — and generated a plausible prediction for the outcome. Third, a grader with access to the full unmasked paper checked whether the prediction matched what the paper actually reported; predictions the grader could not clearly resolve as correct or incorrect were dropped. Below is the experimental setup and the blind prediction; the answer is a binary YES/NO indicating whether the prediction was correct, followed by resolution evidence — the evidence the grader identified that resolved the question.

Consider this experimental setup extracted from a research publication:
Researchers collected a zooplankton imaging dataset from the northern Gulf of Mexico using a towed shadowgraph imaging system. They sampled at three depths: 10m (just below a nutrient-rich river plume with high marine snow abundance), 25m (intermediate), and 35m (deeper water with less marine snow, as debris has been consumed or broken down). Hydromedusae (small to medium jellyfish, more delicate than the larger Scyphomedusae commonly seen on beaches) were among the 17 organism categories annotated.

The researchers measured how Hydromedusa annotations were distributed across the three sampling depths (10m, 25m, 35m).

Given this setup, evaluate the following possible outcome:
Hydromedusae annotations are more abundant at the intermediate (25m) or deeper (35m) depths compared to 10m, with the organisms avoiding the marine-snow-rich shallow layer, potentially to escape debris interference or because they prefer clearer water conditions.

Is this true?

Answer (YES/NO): NO